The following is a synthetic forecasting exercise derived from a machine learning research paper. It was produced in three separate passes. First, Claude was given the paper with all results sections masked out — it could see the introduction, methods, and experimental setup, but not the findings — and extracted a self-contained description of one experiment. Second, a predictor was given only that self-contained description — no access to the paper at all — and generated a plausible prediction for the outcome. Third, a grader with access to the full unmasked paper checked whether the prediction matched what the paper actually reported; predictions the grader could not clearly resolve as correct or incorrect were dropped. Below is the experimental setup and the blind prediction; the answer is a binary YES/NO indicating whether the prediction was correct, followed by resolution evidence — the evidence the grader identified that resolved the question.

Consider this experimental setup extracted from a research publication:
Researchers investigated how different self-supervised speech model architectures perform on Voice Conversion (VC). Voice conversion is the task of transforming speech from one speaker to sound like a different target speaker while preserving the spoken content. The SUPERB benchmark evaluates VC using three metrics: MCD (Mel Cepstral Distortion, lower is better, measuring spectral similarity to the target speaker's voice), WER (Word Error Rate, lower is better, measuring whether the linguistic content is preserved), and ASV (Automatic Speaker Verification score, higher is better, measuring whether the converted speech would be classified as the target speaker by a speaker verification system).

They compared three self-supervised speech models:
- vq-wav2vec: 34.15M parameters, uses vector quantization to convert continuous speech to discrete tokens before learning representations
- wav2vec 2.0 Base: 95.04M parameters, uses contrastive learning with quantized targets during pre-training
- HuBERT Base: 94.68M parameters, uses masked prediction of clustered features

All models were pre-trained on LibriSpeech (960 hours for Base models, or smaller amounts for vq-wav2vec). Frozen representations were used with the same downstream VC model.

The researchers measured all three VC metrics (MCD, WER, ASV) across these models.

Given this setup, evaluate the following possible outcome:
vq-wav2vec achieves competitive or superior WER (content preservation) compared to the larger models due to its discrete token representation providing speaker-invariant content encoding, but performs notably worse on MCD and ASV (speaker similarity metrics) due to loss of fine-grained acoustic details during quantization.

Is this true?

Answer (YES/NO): NO